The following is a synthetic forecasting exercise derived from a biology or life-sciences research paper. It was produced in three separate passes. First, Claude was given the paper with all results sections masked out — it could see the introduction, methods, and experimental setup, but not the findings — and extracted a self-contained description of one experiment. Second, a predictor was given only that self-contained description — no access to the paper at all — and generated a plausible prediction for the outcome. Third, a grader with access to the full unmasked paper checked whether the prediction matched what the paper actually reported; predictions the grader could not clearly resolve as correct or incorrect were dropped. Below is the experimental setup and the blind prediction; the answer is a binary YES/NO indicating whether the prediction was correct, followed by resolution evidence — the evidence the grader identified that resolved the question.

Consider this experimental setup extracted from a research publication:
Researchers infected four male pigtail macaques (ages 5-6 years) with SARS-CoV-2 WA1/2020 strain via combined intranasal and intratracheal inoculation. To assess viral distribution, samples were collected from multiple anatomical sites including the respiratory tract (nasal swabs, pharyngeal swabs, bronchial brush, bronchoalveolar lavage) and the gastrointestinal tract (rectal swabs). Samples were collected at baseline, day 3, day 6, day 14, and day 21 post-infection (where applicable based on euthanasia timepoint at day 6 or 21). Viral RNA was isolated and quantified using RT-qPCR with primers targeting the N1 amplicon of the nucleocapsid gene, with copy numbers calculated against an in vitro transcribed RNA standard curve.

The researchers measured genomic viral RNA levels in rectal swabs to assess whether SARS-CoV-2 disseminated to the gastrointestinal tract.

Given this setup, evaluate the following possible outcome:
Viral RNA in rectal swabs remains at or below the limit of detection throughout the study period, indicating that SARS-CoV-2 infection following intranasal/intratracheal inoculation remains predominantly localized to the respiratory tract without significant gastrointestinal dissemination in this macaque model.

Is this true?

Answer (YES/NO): NO